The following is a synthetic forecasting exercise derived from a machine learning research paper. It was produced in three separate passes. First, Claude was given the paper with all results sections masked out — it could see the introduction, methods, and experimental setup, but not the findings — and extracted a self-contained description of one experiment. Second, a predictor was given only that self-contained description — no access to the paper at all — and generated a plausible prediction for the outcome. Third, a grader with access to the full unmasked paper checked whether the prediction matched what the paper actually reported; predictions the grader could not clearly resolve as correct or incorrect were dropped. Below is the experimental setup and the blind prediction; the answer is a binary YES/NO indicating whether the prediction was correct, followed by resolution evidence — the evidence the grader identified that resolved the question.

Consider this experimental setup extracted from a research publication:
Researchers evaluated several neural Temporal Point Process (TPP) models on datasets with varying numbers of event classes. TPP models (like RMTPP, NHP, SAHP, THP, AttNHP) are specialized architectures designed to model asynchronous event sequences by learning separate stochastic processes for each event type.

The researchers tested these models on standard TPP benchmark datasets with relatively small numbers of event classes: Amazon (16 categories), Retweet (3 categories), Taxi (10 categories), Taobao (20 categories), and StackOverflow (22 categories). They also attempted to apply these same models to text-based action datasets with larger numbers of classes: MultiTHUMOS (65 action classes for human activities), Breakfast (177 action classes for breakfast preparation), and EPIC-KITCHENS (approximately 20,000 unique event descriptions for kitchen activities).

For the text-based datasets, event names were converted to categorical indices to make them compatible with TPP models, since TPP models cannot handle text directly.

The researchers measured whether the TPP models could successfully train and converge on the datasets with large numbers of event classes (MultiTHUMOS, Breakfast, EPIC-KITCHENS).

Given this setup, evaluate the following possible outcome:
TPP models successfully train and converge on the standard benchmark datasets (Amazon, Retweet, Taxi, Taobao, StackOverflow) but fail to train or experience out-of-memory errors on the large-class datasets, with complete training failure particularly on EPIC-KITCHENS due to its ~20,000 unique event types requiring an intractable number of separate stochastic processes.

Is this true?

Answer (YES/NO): NO